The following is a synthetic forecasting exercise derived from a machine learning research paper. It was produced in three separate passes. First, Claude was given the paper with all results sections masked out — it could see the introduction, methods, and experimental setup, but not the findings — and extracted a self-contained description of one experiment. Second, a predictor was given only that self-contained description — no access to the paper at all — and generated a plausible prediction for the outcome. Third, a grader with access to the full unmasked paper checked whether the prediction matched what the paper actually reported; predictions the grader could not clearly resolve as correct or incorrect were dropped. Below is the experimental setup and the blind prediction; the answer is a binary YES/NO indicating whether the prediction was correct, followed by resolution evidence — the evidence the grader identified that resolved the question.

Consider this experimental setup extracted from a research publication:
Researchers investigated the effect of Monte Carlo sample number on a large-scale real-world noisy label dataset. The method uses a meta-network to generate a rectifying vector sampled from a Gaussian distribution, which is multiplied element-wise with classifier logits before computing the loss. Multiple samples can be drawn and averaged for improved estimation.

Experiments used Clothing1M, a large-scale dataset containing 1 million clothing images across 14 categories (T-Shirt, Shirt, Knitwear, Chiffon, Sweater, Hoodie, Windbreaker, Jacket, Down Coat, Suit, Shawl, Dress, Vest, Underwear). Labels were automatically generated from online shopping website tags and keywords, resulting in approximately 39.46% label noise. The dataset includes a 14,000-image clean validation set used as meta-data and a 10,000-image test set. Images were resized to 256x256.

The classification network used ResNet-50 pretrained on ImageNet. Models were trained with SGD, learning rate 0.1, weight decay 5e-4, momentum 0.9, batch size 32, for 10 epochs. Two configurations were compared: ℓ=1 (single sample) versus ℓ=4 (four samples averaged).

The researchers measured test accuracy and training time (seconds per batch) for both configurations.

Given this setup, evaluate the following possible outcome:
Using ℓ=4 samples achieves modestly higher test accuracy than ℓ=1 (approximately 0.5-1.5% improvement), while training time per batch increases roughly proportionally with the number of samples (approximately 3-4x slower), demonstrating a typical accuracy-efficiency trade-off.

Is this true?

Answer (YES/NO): NO